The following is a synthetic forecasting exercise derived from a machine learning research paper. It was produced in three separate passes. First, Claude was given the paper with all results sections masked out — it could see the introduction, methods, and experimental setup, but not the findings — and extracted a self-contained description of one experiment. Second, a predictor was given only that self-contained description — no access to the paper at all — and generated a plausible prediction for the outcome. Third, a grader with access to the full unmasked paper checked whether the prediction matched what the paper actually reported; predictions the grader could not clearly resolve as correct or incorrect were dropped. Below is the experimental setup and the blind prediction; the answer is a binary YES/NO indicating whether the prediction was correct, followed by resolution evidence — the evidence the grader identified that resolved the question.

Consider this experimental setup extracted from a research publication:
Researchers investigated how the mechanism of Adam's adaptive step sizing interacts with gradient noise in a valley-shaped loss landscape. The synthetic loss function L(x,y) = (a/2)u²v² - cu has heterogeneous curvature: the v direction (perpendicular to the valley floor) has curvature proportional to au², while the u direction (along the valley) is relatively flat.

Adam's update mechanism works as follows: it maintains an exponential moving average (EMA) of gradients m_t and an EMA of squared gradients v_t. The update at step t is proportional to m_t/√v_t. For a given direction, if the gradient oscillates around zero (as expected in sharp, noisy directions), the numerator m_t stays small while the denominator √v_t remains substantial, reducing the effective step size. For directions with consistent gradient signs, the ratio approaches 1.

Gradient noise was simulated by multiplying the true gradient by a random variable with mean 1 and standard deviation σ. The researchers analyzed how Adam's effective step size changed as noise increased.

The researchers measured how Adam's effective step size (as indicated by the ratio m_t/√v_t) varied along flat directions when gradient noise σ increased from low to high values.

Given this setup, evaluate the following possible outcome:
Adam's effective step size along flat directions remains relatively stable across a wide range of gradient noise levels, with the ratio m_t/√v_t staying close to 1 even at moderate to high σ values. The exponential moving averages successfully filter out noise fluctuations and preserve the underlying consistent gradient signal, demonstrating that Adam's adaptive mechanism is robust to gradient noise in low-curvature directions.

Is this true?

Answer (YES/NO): NO